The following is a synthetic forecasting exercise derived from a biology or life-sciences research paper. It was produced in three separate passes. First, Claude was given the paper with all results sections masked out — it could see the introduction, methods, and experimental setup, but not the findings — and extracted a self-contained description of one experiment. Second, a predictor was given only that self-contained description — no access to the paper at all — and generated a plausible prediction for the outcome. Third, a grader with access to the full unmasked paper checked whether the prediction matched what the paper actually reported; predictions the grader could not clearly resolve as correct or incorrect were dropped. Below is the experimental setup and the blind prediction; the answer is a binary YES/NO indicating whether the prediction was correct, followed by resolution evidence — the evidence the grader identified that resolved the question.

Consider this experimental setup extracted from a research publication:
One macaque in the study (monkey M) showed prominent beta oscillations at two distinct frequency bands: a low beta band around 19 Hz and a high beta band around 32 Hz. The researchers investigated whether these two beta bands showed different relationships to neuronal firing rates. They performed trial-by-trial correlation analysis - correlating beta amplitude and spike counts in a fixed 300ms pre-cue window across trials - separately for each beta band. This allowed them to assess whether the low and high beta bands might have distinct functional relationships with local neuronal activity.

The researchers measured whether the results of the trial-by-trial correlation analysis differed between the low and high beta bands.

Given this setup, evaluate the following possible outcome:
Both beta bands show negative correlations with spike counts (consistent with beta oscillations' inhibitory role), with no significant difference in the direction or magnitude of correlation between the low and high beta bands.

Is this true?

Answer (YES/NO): NO